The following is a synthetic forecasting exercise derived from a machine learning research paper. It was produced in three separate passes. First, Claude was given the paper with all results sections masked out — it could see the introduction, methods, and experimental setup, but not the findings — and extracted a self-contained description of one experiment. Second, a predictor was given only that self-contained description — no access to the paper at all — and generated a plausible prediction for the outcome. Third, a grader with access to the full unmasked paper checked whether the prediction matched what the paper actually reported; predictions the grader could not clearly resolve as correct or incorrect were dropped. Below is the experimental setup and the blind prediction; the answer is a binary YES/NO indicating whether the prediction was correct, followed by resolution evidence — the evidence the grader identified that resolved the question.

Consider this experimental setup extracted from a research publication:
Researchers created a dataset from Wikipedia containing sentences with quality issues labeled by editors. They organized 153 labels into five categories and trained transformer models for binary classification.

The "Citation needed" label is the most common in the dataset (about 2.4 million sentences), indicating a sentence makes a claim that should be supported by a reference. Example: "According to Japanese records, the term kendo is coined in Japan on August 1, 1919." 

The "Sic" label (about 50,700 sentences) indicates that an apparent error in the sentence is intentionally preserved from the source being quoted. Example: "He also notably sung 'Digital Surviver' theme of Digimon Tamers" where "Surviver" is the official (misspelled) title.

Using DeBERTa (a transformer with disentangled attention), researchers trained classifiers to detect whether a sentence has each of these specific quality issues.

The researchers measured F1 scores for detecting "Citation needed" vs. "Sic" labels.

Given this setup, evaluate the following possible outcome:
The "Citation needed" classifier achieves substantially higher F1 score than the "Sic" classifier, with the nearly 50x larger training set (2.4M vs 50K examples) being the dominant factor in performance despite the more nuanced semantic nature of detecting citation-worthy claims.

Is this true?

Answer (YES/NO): NO